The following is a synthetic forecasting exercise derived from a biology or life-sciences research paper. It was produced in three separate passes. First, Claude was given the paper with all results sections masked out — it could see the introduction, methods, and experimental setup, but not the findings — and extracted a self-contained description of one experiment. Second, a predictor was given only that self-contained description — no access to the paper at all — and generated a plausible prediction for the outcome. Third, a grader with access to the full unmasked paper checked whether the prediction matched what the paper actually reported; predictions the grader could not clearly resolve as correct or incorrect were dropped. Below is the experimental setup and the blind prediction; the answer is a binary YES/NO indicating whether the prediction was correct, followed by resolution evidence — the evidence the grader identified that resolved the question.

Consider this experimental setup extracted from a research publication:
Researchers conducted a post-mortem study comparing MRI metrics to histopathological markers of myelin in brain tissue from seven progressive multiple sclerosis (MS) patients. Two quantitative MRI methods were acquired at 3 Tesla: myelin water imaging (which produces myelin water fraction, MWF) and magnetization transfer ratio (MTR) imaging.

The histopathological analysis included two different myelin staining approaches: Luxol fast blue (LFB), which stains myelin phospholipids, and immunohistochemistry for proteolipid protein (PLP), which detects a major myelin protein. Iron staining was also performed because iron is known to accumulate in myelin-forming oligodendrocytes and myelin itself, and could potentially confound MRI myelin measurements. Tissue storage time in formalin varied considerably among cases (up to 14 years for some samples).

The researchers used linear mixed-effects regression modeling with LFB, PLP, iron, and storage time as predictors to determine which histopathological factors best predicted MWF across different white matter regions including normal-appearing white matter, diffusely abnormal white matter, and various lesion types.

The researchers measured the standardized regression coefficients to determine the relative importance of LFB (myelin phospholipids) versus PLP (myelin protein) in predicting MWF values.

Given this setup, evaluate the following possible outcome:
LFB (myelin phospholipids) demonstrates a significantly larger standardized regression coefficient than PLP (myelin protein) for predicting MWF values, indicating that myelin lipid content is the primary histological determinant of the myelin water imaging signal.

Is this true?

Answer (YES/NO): NO